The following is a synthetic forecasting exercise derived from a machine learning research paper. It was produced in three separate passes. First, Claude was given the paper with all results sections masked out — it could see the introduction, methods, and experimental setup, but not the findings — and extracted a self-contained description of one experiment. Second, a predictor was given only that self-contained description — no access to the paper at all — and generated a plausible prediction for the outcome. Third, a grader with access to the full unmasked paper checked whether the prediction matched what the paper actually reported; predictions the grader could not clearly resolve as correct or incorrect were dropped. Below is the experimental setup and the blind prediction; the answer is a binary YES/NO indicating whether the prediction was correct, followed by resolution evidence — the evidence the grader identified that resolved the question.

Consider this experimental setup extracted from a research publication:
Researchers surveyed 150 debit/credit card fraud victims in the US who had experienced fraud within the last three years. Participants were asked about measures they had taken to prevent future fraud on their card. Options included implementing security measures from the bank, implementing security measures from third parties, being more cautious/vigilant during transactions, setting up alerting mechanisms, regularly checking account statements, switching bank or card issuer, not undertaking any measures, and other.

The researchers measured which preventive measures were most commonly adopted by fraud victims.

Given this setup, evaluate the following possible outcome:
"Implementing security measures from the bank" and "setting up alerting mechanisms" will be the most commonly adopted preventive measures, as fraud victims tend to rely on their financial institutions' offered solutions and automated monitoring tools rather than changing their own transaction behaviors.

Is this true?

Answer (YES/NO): NO